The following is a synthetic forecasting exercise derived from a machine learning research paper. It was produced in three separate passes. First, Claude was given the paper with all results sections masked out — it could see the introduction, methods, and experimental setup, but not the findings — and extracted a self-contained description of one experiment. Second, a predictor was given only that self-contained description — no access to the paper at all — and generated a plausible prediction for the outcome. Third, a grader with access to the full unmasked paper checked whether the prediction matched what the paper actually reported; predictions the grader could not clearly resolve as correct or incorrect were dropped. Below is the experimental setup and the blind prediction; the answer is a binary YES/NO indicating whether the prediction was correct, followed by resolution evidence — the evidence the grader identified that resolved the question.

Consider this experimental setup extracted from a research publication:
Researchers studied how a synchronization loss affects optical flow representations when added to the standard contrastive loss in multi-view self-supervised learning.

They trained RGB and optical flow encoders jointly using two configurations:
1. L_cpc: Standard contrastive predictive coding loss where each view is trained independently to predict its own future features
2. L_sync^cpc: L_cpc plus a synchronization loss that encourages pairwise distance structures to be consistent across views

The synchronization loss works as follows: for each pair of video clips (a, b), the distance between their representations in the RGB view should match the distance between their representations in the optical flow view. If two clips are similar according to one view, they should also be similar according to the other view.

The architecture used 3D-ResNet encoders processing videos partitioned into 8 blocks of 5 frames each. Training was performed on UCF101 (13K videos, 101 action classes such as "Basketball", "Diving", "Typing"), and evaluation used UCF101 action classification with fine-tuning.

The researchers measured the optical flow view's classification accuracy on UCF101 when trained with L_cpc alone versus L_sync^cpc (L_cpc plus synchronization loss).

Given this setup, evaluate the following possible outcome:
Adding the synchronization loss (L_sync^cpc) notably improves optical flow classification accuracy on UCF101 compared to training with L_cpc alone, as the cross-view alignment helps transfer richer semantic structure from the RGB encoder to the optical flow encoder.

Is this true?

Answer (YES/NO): NO